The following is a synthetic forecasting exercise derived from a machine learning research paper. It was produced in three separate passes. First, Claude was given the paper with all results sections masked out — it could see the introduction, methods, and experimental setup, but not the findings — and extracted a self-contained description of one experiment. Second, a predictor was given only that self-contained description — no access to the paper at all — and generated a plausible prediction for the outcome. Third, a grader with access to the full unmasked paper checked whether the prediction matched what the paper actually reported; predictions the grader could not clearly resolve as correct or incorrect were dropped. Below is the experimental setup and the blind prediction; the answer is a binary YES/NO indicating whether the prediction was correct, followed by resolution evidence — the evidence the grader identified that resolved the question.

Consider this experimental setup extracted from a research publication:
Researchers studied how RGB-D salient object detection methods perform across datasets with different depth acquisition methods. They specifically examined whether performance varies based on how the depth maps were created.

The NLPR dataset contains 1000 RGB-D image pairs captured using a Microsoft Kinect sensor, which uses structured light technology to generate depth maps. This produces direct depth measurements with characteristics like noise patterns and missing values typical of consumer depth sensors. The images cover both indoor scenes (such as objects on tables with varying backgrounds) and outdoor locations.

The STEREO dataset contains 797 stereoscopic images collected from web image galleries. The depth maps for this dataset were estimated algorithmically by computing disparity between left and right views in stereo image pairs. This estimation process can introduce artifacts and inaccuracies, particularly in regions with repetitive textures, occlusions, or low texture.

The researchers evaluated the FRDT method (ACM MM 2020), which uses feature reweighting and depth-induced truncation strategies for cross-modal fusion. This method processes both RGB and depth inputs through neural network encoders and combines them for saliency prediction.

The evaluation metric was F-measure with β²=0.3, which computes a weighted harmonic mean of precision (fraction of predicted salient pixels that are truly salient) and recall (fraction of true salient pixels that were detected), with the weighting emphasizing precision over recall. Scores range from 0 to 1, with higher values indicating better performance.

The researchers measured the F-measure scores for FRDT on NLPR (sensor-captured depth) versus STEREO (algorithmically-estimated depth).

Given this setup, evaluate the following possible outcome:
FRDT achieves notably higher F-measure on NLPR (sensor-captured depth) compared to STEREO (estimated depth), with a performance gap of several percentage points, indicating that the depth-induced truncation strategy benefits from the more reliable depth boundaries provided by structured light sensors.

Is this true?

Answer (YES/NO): NO